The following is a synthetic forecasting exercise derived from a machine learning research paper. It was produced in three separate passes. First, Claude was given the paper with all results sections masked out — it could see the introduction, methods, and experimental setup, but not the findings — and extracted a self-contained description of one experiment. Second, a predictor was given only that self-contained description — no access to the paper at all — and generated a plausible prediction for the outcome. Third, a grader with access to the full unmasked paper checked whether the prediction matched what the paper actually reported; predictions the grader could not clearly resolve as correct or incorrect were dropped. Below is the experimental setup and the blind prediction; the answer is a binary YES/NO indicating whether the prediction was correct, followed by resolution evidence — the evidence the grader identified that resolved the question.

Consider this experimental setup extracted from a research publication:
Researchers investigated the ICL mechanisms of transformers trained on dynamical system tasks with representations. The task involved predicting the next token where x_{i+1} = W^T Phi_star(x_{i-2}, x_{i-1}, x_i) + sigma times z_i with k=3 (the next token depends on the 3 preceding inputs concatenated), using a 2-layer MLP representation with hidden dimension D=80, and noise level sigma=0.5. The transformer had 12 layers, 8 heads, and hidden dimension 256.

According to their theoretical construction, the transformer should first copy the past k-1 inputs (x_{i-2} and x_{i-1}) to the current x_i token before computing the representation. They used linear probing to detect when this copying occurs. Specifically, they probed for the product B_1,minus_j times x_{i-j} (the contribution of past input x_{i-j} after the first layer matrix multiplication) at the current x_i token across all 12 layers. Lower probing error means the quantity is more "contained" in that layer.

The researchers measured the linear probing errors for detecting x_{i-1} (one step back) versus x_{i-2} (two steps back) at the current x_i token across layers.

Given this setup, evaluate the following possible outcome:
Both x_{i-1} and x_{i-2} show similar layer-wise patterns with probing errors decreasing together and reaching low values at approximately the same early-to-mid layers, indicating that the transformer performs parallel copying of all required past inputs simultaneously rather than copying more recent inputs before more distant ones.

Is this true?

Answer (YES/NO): NO